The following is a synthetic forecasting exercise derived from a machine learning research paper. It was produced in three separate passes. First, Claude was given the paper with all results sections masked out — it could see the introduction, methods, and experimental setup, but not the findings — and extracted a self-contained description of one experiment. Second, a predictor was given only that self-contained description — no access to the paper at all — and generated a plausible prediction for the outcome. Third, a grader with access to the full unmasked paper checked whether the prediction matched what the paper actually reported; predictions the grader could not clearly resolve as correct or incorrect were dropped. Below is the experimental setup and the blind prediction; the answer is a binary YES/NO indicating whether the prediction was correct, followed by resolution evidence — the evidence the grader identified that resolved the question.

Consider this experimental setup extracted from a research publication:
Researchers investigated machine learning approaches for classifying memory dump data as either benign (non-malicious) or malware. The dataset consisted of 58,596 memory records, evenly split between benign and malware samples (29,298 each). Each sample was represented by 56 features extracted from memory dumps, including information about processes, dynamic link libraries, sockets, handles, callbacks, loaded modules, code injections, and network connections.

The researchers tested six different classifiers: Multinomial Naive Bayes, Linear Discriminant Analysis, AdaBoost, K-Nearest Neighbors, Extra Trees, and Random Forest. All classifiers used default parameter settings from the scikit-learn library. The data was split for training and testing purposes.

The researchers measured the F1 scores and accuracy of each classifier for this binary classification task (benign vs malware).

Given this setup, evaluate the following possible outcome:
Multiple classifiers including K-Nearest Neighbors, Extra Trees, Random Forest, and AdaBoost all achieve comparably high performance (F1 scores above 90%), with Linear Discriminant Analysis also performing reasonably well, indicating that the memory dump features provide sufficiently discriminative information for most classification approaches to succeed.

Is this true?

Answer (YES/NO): YES